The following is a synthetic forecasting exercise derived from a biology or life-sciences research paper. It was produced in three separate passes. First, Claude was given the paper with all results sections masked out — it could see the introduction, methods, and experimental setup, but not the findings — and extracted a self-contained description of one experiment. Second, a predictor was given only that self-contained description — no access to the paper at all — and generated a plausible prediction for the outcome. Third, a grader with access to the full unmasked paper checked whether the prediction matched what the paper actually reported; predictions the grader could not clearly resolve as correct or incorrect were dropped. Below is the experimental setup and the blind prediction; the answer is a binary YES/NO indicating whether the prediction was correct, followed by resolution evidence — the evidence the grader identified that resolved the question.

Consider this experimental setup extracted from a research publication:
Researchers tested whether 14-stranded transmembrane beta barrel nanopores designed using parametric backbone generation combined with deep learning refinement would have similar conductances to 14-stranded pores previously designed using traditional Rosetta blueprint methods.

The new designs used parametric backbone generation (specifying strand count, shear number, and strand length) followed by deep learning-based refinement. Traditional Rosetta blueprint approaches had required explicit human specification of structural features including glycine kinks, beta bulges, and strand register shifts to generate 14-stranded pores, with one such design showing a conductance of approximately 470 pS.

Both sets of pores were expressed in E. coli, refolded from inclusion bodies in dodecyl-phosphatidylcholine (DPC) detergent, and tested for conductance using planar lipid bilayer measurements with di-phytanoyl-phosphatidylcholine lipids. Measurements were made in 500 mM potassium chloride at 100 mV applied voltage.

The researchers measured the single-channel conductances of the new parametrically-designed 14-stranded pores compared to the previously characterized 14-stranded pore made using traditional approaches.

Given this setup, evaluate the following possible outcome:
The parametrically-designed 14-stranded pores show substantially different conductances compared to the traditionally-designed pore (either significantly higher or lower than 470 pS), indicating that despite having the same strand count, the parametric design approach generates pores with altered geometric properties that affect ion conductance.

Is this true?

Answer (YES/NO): NO